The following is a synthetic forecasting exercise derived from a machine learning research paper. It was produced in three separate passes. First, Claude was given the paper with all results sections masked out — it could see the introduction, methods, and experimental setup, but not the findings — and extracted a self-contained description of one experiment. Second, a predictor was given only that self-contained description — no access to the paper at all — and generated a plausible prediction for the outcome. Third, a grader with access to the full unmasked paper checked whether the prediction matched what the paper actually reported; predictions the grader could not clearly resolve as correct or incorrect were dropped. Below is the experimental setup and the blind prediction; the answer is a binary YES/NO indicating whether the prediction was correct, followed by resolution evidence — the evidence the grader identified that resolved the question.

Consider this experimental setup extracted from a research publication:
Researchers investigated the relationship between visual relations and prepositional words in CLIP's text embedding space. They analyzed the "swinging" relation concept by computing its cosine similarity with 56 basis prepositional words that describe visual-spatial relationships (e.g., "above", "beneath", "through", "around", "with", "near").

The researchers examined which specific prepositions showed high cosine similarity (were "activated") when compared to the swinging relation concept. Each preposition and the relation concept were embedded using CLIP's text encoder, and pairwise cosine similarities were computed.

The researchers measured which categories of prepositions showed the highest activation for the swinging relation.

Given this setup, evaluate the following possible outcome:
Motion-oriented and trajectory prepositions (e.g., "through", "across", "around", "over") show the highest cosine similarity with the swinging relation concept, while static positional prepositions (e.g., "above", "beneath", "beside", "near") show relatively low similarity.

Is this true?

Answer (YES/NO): NO